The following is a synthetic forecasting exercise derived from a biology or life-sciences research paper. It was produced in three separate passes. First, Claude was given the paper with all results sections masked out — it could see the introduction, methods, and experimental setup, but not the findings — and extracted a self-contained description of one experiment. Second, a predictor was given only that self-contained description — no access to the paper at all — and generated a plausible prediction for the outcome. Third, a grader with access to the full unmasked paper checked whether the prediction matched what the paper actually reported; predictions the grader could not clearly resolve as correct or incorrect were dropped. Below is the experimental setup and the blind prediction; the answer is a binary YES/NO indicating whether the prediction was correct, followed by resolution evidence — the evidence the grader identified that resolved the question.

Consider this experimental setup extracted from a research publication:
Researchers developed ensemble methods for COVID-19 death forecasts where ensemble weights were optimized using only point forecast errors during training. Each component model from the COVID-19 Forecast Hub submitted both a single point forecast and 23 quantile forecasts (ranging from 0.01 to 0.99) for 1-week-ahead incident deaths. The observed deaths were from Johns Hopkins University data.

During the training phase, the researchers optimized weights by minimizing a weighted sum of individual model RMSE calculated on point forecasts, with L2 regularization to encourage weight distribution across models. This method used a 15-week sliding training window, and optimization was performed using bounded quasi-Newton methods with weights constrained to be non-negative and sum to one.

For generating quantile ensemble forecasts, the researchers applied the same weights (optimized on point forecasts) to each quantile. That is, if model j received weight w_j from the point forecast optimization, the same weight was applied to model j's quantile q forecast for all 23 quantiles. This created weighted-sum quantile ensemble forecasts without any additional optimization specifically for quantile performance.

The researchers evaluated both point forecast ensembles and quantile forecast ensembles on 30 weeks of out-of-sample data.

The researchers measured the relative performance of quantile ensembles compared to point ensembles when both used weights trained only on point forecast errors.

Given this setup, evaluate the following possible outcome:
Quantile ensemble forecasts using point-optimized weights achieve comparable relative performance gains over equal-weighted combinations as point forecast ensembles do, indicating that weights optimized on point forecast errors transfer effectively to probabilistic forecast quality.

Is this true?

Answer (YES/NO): YES